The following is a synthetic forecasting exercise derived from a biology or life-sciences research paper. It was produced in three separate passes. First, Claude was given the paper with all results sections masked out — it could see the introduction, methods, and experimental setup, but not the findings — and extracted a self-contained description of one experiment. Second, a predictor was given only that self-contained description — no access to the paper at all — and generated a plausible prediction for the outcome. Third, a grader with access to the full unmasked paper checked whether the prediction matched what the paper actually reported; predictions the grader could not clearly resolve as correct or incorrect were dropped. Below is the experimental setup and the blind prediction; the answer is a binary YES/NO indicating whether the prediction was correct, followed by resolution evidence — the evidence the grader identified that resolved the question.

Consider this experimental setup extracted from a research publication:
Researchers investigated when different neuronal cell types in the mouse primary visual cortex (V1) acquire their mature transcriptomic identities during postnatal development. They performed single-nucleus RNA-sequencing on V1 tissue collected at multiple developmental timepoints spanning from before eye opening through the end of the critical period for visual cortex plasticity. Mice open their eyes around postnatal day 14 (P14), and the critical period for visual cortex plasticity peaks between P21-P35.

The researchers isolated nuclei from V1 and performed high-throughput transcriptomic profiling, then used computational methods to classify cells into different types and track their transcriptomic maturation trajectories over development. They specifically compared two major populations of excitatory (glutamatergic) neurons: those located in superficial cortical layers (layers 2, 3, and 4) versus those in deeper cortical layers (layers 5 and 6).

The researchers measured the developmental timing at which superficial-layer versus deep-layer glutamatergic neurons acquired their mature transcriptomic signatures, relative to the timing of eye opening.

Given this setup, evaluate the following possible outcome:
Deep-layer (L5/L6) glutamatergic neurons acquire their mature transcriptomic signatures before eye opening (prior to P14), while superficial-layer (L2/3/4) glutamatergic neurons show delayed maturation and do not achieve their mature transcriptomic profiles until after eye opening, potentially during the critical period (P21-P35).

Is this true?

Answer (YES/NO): YES